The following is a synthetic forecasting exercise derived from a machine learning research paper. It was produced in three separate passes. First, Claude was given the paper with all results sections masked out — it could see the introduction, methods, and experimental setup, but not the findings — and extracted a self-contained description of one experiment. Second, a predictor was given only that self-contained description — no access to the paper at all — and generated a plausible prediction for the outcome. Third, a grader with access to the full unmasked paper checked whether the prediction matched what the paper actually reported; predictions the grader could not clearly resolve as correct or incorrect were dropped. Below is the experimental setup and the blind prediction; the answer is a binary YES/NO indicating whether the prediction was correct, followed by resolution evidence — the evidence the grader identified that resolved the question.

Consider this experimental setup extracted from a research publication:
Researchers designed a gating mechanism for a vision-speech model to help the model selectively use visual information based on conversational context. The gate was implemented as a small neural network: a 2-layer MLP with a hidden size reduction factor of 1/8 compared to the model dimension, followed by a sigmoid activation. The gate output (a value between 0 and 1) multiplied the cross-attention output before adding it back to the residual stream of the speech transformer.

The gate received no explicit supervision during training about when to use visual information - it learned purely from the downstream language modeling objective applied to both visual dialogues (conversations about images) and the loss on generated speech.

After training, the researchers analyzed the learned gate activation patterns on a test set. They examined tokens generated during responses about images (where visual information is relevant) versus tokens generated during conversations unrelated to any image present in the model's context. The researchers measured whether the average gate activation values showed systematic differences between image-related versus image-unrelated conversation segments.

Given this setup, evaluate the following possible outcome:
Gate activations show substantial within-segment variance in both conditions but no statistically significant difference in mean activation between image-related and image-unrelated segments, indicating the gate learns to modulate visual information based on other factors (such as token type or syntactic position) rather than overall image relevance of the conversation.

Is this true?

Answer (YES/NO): NO